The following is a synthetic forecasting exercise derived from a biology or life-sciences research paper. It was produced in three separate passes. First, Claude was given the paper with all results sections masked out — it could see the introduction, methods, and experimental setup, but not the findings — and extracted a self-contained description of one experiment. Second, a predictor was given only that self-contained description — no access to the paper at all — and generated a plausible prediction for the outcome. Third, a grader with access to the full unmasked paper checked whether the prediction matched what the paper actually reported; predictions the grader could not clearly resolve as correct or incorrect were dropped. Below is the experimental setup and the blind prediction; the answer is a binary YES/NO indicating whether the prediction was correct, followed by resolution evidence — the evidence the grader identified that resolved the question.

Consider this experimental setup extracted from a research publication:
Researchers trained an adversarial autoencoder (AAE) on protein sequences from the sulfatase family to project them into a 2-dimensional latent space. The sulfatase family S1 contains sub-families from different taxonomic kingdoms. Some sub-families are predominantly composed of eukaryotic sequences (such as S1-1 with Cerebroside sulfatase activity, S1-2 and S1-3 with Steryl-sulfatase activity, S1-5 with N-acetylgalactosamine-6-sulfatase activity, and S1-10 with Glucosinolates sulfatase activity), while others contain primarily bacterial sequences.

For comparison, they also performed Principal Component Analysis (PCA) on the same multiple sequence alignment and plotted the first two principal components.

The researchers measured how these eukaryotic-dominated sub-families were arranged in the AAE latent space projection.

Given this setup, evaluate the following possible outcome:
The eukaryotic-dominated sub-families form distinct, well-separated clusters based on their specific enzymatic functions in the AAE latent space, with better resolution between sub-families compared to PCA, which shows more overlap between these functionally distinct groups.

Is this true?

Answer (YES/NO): NO